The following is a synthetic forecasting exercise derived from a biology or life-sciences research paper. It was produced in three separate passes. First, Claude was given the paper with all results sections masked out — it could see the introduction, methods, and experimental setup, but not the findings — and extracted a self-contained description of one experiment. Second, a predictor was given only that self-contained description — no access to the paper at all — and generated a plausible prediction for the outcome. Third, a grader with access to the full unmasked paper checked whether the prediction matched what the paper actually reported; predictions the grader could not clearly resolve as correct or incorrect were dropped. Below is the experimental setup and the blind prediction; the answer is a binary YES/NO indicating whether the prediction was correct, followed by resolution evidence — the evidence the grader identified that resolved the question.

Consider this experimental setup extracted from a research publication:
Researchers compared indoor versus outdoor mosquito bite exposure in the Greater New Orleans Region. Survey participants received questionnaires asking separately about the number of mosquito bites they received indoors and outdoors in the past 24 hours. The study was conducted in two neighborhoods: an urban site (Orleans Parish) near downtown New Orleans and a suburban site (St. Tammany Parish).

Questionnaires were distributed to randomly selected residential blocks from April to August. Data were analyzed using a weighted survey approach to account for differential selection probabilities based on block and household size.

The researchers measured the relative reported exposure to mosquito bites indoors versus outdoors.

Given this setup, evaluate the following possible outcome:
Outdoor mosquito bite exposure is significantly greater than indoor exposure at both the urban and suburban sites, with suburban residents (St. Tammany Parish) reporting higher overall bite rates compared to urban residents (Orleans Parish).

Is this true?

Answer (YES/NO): NO